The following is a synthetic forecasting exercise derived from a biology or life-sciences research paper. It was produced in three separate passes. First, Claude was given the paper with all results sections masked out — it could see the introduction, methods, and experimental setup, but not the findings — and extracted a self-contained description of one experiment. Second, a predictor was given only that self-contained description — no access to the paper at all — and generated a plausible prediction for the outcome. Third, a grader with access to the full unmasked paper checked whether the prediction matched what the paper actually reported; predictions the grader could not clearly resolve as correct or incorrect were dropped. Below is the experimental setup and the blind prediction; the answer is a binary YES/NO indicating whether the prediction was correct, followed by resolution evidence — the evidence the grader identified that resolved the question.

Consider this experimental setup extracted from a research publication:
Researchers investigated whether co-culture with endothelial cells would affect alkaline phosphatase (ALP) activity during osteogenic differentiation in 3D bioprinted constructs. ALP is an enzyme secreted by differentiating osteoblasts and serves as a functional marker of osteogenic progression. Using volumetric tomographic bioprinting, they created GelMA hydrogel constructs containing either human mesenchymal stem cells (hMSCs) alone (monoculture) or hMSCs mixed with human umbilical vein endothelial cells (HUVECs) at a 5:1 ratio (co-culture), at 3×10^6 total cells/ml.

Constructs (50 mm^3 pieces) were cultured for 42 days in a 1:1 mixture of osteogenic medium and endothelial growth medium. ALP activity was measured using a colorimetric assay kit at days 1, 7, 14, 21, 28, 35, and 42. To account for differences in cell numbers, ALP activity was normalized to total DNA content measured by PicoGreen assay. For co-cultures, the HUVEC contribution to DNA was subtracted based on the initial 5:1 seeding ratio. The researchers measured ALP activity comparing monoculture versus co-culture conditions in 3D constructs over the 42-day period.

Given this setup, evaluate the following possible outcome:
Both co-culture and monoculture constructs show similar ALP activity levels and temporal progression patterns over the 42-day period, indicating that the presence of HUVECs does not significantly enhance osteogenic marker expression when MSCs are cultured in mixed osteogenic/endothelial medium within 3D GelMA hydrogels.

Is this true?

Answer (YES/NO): NO